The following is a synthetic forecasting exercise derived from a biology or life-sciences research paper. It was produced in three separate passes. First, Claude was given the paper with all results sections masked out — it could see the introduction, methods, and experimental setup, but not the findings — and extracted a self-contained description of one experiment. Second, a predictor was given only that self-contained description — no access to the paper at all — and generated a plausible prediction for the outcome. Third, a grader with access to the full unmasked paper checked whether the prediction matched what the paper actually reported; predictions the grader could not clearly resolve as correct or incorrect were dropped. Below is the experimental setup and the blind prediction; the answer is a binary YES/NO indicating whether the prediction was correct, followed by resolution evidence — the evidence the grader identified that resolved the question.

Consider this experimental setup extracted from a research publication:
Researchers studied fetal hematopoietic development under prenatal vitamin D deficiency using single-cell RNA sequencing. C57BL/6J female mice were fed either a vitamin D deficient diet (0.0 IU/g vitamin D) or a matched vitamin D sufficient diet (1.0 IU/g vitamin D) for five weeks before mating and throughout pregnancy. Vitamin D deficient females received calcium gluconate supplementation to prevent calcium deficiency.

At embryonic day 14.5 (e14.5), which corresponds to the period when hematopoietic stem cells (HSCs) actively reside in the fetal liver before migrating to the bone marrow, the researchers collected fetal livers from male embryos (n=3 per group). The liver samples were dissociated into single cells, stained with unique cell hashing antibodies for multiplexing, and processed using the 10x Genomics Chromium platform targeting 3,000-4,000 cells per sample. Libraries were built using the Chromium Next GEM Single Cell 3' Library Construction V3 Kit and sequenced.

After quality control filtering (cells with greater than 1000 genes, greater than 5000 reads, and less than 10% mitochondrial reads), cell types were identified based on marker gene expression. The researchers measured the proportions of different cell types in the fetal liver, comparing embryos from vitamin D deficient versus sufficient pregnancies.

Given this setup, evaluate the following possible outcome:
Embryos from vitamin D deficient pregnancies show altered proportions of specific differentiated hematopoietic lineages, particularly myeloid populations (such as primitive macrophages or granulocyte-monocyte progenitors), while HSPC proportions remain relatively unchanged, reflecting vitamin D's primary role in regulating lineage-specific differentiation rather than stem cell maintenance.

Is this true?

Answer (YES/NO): NO